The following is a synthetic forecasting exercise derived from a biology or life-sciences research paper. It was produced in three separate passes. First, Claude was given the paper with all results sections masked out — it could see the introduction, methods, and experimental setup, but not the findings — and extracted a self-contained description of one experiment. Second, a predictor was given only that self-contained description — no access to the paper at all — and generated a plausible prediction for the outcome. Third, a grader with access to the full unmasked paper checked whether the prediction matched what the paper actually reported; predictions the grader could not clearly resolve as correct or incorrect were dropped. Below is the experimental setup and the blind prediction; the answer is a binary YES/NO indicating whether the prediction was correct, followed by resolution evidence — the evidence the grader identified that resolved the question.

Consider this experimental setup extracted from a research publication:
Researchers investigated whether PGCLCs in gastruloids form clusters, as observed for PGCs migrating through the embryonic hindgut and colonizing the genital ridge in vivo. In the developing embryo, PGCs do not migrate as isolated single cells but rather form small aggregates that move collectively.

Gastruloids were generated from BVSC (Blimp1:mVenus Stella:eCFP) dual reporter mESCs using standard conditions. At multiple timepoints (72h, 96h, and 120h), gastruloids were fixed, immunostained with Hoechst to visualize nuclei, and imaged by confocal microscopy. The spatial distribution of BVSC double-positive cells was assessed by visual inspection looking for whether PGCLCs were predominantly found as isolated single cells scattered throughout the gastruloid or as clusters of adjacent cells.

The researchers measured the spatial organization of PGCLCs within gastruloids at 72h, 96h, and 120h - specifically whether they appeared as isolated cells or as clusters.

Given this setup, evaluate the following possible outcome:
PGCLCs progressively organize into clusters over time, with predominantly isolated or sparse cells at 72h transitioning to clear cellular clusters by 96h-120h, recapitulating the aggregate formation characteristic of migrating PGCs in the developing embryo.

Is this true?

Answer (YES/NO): NO